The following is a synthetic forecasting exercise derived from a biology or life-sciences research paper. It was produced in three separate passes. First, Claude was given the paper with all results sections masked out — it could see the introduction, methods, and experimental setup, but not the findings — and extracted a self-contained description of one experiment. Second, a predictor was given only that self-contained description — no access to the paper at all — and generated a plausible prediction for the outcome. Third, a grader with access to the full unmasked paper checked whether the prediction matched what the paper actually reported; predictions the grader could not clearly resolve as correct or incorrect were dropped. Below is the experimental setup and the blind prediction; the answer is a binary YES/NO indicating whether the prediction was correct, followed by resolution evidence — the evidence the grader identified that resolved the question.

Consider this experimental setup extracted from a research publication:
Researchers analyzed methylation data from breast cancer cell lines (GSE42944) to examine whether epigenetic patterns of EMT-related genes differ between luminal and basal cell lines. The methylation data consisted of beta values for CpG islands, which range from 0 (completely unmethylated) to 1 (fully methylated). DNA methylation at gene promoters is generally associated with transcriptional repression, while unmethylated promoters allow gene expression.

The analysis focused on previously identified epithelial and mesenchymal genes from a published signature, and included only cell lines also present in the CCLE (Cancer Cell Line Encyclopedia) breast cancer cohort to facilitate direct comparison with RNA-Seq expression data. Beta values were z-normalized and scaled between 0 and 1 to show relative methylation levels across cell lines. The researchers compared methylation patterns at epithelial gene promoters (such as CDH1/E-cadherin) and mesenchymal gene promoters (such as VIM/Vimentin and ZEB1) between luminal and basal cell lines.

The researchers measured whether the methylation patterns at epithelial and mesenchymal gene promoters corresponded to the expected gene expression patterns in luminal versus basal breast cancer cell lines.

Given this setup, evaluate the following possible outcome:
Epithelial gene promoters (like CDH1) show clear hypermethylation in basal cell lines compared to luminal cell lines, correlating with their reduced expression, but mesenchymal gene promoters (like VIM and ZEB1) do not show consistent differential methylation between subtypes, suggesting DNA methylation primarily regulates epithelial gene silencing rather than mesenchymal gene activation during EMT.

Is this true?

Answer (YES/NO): NO